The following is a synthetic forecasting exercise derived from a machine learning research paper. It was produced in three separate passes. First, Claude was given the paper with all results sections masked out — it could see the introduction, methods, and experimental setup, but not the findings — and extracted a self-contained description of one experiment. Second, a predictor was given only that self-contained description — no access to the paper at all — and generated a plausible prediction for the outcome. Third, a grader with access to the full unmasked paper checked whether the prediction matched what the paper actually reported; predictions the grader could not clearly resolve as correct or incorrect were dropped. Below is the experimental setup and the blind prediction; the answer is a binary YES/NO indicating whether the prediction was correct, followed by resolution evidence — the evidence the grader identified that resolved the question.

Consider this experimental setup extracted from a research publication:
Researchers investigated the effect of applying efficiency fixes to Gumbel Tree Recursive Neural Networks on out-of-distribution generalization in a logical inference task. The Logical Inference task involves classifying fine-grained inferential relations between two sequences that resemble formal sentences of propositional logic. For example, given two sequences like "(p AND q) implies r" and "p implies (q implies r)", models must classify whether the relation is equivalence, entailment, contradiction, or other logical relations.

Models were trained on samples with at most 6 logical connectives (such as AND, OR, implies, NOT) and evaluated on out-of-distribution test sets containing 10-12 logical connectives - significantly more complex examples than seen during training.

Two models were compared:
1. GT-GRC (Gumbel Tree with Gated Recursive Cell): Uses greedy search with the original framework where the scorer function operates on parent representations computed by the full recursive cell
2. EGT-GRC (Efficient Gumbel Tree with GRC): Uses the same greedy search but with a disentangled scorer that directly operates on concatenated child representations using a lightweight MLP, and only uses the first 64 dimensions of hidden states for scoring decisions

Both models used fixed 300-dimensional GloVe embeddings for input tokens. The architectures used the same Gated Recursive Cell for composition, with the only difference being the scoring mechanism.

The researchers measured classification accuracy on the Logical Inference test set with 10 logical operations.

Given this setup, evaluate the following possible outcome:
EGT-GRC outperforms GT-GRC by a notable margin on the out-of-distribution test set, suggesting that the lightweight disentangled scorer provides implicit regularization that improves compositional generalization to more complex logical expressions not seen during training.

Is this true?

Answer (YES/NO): NO